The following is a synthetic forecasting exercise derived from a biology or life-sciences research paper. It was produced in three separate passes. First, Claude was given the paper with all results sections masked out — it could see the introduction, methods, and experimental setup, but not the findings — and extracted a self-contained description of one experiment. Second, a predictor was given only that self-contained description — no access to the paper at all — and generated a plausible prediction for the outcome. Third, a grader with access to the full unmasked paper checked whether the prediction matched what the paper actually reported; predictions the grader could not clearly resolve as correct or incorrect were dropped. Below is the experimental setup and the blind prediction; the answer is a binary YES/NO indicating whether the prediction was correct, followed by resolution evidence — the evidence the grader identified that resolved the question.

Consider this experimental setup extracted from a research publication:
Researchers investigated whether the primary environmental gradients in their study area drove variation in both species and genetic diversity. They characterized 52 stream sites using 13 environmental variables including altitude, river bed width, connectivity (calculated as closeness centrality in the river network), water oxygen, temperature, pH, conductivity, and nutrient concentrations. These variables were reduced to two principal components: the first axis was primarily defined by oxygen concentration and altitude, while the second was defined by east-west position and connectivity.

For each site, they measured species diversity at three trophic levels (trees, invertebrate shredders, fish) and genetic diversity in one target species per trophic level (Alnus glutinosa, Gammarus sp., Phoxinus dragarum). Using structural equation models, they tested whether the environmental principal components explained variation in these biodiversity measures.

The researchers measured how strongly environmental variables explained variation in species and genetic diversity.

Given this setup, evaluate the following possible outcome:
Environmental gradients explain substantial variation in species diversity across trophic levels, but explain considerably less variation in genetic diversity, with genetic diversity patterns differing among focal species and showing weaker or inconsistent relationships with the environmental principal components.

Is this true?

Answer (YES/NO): NO